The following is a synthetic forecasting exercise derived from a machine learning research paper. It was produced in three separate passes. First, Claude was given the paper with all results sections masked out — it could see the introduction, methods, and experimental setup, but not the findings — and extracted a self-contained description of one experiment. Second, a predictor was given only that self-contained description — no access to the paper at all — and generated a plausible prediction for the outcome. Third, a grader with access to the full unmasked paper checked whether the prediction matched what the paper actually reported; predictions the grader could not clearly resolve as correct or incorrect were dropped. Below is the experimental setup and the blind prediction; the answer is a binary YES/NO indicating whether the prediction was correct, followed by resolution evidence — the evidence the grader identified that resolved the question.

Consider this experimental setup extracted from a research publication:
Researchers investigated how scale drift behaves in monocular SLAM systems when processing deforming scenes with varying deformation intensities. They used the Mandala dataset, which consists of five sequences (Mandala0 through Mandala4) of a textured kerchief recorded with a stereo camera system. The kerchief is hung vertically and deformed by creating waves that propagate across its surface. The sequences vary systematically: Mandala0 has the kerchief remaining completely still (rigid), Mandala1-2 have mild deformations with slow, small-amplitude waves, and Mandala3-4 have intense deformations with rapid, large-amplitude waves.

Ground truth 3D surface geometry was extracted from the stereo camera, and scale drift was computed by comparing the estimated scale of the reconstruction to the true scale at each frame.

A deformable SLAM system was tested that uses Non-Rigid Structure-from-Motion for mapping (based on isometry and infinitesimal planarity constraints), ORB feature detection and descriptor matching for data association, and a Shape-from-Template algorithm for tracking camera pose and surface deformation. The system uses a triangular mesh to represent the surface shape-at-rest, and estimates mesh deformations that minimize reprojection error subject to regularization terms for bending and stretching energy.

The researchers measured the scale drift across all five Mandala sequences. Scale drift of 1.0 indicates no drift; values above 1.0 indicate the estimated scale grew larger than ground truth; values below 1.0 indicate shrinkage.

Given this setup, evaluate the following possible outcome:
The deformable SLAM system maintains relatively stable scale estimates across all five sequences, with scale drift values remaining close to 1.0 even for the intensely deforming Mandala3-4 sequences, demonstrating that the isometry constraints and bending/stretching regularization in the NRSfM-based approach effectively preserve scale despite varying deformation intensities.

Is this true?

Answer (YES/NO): NO